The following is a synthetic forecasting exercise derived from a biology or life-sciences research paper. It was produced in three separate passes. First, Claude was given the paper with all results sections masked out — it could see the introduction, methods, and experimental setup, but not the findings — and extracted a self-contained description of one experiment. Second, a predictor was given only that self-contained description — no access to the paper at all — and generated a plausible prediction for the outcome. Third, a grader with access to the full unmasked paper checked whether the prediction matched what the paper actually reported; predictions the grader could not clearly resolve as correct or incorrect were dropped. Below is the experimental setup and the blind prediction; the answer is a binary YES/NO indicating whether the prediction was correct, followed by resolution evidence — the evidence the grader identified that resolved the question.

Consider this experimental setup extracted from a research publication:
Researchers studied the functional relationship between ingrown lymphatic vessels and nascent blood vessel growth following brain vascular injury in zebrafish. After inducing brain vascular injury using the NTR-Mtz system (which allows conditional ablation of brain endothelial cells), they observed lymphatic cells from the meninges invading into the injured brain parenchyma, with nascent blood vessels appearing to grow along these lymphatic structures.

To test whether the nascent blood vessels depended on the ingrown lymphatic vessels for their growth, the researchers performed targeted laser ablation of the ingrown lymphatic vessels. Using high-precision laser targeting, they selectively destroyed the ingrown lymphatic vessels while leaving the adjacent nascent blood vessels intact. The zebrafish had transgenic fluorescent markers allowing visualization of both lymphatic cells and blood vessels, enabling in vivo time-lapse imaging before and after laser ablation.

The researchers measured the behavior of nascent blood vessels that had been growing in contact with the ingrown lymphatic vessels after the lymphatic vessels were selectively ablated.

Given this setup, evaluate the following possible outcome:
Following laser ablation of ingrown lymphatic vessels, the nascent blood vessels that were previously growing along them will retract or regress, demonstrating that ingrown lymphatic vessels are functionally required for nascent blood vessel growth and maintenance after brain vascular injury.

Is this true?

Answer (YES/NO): YES